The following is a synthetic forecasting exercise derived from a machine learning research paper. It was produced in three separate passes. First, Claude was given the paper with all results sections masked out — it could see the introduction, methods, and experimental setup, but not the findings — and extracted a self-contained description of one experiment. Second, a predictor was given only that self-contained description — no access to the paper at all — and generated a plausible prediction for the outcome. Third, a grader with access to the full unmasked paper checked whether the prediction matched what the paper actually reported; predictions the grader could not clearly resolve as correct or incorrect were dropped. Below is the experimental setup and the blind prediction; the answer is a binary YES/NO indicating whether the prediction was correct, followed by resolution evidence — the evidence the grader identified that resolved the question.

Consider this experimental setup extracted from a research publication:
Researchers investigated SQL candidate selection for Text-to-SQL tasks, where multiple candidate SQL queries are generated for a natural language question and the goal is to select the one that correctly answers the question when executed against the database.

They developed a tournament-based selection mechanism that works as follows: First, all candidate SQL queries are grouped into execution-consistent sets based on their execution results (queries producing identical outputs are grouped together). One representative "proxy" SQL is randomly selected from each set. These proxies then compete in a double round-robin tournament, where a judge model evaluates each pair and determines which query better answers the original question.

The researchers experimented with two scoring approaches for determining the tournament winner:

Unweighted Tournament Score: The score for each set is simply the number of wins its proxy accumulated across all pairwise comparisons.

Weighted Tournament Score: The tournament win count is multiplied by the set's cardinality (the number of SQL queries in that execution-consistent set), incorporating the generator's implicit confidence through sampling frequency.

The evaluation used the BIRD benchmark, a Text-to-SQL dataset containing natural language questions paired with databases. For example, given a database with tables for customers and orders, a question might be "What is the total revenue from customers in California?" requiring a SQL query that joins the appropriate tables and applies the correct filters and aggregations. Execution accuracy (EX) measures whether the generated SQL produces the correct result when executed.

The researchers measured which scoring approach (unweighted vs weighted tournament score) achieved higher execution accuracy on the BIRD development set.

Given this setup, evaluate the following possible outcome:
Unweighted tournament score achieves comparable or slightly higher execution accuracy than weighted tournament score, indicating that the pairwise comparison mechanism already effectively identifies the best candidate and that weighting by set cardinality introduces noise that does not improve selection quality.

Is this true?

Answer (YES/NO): NO